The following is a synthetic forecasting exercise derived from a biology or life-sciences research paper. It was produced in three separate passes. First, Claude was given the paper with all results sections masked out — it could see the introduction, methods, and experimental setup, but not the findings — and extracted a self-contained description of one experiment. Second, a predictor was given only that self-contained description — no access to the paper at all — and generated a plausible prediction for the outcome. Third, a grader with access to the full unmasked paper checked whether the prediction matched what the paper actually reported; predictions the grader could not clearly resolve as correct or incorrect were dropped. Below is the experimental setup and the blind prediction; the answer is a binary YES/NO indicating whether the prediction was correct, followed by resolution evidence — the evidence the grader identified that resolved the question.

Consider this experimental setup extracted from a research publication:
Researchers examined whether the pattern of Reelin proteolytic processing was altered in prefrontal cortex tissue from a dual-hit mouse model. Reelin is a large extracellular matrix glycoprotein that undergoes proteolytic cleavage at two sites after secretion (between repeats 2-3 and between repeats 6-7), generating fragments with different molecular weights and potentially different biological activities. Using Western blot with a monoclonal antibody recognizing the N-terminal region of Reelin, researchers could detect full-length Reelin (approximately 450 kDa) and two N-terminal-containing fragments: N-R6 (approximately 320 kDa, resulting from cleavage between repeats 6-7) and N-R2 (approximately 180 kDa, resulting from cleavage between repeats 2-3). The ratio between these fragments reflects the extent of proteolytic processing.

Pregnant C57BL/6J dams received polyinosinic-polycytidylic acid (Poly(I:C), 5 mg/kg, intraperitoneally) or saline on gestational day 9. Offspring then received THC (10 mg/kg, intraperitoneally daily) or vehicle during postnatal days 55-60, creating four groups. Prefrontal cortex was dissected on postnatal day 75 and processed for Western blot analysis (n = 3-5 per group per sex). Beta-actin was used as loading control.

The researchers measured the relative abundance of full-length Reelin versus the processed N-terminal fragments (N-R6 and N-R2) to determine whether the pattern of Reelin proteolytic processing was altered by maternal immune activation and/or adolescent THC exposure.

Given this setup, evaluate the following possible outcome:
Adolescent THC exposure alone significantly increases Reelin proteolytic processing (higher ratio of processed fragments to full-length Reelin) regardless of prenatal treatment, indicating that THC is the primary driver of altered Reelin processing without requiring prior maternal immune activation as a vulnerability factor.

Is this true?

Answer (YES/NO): NO